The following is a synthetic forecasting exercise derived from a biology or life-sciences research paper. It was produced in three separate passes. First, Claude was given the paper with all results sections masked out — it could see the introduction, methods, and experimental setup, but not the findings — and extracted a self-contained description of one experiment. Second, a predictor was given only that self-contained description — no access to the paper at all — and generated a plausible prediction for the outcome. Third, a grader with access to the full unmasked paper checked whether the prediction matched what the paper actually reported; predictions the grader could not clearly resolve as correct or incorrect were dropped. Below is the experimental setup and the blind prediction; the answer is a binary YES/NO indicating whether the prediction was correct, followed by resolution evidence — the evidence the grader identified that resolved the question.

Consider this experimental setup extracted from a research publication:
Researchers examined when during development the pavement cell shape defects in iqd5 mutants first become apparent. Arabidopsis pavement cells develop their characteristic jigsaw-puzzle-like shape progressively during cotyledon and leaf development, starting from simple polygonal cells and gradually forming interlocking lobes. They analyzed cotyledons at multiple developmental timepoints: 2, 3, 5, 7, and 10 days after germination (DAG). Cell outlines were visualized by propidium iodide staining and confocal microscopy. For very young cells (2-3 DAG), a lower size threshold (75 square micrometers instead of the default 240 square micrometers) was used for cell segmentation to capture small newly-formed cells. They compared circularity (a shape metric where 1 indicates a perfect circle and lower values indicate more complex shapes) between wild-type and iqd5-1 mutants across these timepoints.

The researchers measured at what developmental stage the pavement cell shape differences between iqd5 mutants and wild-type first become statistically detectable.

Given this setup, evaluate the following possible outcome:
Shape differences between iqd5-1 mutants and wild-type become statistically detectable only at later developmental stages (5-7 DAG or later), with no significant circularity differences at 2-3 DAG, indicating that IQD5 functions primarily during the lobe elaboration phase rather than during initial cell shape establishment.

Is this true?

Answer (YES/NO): NO